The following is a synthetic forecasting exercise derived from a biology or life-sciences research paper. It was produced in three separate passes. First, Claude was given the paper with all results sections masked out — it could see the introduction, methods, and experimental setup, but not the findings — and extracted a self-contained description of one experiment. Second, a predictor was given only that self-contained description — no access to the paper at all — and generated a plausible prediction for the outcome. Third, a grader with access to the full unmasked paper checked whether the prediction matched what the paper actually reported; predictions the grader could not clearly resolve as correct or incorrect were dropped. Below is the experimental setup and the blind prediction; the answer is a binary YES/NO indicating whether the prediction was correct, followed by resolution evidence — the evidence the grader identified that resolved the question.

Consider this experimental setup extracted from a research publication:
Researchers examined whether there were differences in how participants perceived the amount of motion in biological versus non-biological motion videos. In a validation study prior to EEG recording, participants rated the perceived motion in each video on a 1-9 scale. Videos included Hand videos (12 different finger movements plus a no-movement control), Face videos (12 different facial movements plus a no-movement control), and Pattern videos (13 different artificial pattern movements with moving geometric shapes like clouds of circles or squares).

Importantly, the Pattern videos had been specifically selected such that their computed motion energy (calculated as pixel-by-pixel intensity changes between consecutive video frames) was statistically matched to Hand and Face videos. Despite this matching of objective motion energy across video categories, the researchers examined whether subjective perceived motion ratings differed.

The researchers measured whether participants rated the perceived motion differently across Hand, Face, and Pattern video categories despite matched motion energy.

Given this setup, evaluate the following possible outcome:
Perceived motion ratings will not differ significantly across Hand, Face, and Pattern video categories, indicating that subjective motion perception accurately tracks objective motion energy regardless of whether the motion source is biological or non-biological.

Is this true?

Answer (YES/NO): NO